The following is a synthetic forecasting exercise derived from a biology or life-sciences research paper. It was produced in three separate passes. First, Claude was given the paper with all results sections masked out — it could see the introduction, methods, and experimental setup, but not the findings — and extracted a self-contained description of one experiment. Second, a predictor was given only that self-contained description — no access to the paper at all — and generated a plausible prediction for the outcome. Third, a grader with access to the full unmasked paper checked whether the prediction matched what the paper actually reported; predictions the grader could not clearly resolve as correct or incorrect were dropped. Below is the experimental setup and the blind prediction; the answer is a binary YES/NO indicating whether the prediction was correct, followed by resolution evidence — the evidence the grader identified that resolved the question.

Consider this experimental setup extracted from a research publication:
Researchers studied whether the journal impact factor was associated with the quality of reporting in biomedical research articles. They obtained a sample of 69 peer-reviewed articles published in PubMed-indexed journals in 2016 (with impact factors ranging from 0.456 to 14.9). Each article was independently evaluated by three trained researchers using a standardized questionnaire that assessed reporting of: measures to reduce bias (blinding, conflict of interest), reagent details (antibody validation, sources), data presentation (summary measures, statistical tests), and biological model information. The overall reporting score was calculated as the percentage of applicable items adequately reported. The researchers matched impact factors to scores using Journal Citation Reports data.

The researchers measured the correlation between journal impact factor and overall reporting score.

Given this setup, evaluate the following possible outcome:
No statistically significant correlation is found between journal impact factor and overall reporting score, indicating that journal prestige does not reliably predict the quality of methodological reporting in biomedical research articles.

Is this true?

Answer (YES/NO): YES